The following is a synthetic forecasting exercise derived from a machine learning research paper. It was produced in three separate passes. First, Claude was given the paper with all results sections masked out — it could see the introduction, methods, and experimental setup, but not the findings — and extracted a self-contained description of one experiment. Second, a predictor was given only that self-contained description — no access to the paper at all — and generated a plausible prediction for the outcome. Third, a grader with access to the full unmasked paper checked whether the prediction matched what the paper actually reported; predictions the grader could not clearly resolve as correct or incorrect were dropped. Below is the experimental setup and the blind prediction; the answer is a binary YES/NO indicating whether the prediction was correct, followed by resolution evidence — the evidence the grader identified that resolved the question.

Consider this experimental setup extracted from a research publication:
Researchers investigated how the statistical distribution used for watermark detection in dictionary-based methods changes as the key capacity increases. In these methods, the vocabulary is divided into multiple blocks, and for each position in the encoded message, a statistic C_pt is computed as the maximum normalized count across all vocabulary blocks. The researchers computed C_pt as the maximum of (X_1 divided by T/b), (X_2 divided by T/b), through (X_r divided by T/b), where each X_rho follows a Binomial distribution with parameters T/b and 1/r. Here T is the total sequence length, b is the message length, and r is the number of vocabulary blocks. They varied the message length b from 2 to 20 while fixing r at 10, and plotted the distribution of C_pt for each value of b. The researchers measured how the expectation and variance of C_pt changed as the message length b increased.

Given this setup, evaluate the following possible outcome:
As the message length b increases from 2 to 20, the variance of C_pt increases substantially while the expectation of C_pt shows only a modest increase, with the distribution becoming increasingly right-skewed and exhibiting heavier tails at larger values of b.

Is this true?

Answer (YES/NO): NO